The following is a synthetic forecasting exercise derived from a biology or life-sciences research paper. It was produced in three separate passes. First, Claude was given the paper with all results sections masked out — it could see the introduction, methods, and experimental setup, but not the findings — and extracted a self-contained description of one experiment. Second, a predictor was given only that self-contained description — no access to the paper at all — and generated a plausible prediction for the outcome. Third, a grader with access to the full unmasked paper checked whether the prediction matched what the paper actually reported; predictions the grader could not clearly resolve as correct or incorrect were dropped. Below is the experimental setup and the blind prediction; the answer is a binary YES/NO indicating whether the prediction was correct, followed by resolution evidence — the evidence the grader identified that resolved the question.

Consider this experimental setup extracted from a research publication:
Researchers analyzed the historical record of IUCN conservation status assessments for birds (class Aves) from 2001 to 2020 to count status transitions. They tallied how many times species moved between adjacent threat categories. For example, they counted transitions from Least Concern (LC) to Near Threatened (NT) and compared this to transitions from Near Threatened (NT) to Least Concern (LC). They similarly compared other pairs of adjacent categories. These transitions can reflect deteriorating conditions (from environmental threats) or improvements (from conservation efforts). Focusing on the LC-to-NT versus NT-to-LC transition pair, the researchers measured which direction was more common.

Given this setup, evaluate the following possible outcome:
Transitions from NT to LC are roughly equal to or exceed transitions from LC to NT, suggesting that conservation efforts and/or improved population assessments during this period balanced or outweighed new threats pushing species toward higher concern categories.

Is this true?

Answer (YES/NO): NO